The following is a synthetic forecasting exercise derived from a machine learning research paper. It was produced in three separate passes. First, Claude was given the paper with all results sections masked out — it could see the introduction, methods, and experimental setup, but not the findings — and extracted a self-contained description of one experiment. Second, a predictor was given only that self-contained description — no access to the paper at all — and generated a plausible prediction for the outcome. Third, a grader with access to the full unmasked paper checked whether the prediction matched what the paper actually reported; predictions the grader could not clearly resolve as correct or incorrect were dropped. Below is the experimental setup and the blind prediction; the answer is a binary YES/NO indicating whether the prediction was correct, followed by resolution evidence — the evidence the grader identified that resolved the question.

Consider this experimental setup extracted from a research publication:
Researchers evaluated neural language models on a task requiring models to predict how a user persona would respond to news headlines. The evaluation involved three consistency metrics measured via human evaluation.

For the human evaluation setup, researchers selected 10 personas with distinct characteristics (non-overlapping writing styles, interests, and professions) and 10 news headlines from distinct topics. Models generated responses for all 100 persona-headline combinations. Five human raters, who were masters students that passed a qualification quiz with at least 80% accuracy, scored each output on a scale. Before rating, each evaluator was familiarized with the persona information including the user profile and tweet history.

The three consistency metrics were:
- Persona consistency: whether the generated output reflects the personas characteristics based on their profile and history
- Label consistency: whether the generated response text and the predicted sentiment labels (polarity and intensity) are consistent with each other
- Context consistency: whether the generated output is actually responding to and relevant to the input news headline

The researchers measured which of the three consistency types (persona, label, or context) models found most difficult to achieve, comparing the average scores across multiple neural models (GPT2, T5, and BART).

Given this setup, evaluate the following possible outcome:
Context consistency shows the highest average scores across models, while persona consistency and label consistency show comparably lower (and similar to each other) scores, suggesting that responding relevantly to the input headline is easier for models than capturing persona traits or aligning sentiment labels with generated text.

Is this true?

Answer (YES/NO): NO